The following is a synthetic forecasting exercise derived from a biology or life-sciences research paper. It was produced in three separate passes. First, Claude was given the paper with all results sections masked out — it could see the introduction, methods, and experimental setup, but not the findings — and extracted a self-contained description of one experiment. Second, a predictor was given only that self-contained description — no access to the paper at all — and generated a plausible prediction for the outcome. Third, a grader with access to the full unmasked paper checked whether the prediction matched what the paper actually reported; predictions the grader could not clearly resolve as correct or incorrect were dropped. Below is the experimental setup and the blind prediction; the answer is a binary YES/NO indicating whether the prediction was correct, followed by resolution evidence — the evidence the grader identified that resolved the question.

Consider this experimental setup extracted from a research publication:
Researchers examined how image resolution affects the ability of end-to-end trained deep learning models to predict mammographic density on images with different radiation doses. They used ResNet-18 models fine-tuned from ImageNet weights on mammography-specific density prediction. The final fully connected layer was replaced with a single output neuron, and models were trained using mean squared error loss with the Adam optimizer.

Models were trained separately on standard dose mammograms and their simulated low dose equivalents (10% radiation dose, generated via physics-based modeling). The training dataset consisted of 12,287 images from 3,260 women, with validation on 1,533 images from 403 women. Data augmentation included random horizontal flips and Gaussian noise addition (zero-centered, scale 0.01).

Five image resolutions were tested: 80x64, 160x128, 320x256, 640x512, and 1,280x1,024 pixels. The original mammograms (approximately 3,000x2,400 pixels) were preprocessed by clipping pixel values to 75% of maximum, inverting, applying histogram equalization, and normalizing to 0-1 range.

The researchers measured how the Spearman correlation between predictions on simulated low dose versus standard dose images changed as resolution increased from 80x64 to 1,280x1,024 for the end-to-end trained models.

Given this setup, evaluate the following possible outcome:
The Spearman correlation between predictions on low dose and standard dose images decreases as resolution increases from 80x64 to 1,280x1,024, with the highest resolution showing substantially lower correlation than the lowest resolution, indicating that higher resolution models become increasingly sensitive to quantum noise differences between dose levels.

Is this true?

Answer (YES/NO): NO